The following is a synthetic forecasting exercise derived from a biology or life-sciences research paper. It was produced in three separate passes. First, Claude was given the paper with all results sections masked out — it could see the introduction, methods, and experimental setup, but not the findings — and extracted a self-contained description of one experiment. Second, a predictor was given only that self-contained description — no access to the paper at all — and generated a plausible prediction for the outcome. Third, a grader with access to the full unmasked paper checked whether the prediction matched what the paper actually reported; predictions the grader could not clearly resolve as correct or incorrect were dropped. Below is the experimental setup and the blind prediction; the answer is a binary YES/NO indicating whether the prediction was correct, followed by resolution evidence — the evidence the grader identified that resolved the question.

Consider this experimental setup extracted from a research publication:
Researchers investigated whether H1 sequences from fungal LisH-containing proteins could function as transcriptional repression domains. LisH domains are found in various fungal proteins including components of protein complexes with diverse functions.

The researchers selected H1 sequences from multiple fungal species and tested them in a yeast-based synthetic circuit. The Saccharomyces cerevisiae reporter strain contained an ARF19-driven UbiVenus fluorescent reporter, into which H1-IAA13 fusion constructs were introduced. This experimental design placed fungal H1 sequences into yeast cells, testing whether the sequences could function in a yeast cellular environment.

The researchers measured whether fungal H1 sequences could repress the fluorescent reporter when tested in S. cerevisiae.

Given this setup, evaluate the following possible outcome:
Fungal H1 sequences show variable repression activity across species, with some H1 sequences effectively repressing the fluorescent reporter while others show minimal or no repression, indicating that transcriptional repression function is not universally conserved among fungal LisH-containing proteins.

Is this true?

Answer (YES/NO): NO